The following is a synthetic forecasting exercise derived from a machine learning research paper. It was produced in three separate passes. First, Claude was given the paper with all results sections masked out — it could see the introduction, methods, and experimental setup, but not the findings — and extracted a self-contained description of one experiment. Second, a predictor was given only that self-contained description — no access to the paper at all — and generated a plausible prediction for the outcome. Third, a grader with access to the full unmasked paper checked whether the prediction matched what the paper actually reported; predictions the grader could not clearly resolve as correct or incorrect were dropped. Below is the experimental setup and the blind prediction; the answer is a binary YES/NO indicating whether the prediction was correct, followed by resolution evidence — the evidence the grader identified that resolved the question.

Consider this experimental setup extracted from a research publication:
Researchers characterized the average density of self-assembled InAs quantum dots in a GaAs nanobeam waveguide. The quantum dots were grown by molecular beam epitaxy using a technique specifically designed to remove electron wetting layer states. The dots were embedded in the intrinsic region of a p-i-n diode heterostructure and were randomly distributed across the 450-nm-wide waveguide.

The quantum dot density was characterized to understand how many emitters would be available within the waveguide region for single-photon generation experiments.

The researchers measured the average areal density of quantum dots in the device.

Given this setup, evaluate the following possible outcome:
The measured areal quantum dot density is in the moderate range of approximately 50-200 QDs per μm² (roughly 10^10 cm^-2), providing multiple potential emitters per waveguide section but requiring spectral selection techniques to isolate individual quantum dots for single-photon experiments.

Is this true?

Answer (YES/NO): NO